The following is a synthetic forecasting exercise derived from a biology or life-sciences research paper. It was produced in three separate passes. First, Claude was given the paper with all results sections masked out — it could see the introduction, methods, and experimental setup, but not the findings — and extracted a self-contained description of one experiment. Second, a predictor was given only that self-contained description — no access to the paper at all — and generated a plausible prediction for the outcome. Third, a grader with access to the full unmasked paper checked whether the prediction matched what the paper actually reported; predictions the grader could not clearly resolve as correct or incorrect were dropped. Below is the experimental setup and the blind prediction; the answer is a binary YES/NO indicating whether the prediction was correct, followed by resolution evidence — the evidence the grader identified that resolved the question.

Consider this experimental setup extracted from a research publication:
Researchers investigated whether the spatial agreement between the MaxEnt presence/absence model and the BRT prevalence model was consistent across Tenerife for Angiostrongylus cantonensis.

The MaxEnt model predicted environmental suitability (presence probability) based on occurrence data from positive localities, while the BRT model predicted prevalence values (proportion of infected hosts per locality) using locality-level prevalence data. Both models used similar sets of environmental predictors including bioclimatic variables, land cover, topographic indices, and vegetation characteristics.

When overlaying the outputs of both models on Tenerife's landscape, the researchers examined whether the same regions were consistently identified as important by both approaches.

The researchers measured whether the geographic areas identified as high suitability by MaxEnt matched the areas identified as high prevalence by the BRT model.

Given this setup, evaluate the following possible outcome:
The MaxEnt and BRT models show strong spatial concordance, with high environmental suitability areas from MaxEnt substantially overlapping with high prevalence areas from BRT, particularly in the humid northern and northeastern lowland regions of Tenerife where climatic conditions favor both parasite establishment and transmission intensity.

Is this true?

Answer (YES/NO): YES